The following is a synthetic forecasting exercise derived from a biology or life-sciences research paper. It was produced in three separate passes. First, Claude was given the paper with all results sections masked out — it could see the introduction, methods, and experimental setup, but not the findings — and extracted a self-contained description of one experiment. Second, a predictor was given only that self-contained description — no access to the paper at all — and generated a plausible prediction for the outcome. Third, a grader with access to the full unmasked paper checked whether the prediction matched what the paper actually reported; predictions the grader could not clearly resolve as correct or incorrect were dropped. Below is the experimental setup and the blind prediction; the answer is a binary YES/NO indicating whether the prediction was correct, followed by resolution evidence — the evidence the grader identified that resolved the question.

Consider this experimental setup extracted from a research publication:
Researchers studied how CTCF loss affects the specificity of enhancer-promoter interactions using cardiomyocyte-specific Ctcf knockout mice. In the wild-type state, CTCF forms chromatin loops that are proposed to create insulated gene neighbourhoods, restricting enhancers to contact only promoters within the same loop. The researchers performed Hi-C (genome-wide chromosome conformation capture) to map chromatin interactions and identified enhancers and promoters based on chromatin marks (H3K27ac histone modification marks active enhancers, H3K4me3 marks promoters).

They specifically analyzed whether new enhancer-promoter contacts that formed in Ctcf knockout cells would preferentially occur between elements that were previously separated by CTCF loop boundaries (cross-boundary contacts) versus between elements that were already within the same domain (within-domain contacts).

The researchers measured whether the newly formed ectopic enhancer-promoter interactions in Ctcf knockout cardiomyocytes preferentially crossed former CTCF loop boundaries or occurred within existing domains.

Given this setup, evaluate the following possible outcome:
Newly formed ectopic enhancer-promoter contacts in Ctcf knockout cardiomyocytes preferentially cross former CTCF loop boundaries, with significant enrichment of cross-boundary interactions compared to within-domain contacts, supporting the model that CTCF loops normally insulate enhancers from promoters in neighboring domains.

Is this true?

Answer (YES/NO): YES